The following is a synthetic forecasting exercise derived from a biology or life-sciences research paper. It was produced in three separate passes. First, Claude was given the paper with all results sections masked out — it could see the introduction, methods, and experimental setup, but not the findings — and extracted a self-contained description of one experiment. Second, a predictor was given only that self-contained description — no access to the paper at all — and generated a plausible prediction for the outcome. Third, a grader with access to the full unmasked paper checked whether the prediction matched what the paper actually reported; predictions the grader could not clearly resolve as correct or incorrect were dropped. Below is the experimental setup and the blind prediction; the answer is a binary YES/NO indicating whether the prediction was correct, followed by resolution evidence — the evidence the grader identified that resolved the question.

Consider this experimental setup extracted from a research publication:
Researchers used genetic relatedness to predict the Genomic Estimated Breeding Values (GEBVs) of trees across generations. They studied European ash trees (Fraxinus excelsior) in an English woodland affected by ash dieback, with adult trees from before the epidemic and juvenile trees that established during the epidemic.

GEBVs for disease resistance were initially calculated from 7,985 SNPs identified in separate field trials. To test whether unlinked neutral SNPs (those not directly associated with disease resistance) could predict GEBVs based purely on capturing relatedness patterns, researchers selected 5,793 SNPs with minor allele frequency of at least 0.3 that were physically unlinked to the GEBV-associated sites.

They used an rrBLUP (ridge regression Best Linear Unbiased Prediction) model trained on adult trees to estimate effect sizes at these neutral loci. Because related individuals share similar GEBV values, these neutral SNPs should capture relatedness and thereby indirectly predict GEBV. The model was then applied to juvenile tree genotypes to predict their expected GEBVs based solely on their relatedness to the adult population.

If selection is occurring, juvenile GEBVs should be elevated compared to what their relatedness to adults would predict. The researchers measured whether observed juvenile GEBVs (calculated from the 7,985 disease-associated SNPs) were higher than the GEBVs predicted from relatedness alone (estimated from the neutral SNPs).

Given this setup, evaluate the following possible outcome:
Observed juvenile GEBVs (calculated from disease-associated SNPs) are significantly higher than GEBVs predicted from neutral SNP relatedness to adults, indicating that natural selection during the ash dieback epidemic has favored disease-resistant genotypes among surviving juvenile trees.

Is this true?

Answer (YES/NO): YES